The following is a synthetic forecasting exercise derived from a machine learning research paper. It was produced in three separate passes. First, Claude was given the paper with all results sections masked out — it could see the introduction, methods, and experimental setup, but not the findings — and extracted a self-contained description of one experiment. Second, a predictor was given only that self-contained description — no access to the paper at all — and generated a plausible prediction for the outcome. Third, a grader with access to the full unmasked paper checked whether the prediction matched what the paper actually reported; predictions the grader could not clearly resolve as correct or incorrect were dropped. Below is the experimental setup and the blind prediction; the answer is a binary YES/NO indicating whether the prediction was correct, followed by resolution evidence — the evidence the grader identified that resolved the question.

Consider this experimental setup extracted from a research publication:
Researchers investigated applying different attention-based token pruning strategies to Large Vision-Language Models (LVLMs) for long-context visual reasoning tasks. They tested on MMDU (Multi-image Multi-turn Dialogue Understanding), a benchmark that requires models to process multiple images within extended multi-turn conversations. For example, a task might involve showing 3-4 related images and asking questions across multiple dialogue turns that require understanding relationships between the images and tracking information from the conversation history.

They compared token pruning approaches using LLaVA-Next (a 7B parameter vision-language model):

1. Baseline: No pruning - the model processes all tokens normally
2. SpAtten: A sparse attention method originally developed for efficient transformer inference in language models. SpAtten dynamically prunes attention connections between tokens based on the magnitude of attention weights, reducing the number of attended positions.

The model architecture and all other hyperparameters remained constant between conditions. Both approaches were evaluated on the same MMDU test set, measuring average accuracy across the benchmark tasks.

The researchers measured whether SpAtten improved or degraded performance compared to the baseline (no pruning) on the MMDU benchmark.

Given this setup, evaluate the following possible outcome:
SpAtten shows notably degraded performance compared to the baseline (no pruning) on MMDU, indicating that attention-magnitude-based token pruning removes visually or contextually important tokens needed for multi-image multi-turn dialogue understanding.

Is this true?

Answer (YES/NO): NO